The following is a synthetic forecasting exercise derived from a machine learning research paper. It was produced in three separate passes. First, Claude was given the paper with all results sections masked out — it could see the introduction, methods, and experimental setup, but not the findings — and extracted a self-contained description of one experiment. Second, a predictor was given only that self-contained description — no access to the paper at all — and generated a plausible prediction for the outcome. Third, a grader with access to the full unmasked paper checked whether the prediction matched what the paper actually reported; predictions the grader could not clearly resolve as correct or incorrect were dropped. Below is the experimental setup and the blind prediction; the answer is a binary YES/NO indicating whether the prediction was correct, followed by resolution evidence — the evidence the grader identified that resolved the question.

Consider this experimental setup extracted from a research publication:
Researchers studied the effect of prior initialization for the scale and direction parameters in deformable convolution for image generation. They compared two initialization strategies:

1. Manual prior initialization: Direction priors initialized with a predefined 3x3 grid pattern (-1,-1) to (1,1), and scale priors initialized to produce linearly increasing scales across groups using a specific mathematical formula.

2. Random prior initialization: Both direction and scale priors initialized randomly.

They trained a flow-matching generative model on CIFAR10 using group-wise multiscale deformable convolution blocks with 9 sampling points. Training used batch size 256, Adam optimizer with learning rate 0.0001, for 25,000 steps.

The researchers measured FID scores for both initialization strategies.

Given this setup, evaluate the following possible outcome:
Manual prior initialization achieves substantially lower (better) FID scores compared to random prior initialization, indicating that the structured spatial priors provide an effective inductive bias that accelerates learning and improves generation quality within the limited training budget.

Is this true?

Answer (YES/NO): NO